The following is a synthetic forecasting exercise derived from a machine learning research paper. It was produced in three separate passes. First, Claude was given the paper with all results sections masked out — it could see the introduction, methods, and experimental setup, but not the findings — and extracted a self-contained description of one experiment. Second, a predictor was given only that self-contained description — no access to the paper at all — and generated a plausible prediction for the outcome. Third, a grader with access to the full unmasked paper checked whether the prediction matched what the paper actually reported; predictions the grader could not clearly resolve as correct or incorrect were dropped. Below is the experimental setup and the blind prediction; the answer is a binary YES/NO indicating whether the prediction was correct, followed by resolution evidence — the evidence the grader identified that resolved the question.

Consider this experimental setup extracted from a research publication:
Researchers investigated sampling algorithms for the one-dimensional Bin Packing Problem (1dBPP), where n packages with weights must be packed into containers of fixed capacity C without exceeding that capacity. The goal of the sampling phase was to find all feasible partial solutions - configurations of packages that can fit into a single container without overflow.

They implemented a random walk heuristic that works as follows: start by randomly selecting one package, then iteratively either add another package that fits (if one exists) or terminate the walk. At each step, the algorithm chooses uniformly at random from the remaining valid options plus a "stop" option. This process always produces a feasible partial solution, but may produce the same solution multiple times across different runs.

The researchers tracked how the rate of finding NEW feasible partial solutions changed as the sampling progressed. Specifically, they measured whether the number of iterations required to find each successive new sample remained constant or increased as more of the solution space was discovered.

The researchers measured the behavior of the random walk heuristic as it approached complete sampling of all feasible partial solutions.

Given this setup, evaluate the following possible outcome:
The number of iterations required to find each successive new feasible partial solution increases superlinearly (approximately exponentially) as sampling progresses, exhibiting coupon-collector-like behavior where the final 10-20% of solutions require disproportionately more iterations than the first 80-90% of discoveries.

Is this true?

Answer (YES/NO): YES